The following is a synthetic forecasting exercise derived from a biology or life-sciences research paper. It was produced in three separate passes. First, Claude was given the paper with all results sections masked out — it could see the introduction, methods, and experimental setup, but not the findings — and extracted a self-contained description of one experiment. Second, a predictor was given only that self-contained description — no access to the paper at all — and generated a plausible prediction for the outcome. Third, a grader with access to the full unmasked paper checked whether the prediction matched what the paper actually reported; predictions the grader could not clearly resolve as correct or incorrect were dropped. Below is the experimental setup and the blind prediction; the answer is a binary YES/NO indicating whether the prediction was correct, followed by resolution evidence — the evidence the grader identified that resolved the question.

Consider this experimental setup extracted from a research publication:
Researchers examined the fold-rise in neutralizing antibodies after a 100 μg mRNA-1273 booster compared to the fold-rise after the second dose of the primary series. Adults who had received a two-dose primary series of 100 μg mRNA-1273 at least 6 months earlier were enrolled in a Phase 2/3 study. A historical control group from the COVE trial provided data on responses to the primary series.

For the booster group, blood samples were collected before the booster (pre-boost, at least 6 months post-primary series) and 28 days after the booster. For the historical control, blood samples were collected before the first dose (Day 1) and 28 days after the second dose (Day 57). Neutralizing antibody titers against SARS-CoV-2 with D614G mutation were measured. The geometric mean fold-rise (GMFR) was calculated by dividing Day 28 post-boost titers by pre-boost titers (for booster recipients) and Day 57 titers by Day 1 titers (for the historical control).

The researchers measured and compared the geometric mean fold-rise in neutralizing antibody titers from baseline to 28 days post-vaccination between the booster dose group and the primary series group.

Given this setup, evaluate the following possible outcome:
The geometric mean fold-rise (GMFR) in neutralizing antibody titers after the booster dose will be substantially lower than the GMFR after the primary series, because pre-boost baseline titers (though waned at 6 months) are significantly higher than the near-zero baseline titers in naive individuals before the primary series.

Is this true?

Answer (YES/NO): YES